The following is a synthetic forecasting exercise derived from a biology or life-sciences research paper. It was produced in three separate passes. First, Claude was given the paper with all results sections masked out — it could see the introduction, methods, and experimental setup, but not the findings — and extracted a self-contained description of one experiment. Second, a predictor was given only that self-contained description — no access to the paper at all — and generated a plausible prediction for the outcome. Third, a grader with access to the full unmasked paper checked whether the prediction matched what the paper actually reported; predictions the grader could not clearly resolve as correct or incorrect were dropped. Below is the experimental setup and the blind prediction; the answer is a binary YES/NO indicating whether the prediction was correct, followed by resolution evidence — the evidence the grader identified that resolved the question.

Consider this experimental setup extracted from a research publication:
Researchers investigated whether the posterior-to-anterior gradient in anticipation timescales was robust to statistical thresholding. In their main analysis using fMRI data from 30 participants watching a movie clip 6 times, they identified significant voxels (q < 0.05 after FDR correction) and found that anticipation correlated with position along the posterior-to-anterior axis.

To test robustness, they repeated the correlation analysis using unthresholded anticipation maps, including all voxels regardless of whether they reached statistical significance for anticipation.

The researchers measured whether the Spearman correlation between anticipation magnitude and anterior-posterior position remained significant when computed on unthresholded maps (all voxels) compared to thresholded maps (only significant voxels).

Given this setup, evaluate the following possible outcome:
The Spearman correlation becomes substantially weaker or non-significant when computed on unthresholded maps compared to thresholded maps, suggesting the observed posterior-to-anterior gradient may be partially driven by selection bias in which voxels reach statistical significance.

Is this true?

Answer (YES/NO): NO